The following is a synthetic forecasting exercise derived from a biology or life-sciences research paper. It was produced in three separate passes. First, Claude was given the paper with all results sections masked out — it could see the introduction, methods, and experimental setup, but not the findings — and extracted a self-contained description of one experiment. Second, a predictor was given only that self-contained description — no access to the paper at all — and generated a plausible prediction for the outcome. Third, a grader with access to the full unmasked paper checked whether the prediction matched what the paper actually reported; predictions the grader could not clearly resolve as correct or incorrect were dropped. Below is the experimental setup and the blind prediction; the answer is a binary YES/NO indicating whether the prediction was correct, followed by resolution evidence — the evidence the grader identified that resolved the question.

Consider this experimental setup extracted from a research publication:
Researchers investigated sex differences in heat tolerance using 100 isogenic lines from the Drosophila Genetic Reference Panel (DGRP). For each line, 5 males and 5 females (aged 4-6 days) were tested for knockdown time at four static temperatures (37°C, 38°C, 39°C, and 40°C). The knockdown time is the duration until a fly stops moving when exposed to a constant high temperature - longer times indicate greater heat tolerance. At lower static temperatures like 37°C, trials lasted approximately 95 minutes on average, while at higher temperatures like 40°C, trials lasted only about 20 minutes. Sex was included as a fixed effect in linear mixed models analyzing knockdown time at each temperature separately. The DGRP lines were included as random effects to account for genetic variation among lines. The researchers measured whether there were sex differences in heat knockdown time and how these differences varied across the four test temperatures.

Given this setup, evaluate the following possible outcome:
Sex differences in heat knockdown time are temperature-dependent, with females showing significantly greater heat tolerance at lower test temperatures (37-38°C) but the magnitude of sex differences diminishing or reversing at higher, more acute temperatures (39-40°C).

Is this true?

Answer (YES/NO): YES